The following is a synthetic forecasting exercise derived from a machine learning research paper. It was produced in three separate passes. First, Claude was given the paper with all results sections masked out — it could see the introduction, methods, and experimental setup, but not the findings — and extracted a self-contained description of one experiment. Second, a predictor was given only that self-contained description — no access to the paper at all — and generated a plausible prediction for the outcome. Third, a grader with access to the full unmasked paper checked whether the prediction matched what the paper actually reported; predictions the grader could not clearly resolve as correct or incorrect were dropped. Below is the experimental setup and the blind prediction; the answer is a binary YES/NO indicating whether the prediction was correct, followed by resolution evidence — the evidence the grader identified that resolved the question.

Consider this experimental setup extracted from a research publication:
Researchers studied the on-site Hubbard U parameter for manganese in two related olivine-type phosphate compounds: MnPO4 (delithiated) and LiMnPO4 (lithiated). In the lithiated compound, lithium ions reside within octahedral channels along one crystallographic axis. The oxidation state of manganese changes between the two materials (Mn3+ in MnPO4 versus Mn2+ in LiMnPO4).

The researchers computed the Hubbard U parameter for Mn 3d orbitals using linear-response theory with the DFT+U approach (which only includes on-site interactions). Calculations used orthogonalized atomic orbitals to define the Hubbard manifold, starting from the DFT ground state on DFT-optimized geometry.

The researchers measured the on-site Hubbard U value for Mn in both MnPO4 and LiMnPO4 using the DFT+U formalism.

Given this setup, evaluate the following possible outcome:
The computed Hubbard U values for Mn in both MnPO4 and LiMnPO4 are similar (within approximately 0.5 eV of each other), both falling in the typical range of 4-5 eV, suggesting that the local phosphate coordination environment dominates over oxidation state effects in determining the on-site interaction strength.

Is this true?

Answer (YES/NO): NO